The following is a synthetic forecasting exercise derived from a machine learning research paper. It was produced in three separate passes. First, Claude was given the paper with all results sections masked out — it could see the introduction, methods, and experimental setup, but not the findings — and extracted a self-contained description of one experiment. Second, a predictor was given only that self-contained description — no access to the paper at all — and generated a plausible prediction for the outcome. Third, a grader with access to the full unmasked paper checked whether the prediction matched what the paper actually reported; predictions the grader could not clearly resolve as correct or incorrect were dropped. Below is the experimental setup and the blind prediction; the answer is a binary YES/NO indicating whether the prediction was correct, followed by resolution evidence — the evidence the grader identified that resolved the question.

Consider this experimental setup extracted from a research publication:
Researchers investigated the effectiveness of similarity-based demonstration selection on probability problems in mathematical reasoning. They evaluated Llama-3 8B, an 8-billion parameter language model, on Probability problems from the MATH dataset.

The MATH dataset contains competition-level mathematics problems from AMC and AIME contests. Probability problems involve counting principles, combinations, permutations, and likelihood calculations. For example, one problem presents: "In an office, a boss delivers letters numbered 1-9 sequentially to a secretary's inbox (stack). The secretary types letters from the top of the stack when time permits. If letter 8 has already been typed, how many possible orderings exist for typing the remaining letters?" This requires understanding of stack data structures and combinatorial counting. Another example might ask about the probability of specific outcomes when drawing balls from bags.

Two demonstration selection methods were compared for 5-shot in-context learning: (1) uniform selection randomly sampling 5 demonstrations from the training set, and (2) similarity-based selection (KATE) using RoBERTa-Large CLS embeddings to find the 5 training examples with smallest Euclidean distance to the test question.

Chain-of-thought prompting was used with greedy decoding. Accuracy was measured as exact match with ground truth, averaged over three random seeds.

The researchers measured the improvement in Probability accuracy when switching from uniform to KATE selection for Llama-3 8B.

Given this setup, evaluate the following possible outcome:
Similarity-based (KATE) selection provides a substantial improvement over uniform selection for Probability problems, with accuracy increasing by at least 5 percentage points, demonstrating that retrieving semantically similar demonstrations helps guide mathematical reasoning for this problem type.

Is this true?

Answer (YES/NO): NO